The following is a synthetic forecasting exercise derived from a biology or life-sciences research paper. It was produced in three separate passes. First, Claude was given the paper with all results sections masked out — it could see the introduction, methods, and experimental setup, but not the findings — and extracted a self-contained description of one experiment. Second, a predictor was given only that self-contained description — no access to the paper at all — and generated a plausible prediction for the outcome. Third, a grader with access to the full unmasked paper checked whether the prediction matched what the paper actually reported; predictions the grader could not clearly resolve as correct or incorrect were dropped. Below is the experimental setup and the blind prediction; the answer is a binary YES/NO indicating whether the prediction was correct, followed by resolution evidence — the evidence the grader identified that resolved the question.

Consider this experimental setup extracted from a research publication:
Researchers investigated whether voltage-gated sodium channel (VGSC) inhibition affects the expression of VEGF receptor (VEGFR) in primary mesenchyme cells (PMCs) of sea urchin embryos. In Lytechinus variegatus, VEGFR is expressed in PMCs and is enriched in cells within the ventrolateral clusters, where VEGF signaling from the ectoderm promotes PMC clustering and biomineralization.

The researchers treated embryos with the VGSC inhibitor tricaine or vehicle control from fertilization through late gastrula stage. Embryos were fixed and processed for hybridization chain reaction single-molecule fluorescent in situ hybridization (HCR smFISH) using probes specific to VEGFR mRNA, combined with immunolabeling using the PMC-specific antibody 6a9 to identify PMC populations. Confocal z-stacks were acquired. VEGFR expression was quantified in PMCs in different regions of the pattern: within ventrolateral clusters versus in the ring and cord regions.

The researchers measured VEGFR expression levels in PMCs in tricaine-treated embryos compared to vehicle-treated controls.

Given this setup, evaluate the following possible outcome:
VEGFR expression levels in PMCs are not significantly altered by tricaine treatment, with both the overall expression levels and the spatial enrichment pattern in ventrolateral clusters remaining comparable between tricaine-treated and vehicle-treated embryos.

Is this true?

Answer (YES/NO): YES